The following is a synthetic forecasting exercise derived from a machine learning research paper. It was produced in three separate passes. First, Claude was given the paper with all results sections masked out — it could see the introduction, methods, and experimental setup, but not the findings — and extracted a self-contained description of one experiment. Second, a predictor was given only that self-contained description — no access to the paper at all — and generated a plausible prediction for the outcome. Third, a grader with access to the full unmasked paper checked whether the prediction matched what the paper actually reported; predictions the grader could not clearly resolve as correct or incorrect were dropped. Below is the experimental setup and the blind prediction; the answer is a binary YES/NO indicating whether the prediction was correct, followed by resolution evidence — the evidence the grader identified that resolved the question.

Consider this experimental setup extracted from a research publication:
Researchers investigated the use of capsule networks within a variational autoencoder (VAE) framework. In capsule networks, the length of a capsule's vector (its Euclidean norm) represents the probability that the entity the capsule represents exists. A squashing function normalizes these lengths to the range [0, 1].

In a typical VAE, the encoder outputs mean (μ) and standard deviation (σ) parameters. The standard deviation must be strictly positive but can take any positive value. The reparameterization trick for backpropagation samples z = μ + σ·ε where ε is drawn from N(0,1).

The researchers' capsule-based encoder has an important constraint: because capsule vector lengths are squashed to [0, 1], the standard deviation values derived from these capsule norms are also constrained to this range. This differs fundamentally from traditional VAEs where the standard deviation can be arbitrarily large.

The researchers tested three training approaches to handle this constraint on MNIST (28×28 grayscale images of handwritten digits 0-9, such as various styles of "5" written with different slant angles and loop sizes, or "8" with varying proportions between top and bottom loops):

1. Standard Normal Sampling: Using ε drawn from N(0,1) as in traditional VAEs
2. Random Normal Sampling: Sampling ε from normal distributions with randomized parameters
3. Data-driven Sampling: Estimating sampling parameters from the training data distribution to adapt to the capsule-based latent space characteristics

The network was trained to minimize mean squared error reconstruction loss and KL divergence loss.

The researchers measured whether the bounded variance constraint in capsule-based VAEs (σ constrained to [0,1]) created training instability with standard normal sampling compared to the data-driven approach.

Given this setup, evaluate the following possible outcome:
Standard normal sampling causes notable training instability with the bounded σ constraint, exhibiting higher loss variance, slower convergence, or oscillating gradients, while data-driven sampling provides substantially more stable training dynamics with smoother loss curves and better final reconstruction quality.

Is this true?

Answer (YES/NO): YES